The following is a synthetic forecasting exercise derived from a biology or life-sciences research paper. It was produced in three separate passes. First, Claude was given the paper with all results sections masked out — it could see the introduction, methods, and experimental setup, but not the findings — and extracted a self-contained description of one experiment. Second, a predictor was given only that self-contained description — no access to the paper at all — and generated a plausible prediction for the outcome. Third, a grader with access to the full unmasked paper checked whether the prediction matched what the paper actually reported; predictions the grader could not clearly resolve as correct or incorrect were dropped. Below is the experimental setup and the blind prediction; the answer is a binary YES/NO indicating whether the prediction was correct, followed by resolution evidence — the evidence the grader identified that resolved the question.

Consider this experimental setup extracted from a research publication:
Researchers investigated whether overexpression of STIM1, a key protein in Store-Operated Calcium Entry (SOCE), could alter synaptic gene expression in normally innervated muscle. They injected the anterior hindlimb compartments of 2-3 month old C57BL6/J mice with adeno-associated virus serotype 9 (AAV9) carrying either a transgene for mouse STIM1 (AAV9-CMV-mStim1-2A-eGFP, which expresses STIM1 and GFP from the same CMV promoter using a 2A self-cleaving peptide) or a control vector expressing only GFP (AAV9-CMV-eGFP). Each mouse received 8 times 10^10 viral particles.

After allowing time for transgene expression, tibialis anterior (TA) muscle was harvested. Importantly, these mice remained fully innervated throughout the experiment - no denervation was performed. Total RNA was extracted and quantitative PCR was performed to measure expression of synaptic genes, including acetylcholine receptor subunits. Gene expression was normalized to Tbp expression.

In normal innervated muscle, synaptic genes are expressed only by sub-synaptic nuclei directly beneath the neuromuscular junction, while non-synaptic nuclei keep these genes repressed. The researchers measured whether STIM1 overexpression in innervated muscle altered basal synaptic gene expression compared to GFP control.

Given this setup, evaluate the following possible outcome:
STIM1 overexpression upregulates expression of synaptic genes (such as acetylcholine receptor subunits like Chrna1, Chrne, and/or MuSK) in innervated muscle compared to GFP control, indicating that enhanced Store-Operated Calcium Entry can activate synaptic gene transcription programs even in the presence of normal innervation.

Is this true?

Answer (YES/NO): YES